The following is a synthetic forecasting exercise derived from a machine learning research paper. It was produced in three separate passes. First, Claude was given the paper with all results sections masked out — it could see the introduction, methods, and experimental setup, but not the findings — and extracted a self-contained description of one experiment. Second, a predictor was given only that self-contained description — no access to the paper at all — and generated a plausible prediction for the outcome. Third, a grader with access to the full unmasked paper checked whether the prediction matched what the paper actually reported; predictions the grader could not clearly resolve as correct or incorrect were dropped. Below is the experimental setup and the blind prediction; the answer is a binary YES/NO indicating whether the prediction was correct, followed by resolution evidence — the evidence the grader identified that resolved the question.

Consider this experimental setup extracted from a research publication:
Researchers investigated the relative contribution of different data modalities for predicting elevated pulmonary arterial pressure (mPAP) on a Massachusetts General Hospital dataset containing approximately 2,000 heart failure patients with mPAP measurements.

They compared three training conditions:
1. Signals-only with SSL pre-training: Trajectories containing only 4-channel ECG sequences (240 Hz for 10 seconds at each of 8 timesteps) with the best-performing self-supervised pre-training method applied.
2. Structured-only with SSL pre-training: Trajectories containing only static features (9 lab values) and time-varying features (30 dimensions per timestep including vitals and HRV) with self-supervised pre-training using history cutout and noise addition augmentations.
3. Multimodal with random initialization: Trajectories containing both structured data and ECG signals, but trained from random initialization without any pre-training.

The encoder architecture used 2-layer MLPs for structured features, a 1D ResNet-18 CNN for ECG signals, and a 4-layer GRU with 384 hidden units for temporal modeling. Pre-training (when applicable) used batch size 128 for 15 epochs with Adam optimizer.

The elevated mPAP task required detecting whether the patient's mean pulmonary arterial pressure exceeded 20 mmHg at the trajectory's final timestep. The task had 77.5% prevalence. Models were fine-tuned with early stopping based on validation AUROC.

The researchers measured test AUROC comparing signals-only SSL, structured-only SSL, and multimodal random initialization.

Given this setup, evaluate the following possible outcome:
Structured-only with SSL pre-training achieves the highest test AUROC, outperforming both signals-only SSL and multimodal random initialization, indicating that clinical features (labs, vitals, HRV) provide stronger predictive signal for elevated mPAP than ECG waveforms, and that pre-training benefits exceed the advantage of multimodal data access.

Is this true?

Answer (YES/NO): NO